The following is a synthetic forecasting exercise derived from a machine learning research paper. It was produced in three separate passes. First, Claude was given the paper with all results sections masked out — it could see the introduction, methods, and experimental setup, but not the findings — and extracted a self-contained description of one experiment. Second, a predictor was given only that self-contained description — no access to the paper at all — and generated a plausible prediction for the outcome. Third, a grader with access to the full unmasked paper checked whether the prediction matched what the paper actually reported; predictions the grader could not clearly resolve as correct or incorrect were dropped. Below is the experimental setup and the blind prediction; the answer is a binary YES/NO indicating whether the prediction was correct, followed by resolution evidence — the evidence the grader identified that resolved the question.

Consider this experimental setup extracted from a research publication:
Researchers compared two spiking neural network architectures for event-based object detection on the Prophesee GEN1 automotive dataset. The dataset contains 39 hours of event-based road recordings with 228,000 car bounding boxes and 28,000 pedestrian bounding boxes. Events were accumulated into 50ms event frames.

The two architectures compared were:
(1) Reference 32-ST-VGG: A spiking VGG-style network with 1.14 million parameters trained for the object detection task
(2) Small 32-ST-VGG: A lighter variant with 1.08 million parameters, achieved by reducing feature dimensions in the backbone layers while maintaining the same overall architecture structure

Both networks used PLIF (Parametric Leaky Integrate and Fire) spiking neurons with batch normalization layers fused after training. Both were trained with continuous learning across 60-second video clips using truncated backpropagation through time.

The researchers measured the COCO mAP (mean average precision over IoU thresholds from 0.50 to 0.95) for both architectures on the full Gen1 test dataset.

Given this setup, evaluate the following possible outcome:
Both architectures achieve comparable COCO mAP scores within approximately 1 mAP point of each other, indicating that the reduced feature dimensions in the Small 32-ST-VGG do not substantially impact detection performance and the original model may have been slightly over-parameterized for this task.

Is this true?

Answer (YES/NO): NO